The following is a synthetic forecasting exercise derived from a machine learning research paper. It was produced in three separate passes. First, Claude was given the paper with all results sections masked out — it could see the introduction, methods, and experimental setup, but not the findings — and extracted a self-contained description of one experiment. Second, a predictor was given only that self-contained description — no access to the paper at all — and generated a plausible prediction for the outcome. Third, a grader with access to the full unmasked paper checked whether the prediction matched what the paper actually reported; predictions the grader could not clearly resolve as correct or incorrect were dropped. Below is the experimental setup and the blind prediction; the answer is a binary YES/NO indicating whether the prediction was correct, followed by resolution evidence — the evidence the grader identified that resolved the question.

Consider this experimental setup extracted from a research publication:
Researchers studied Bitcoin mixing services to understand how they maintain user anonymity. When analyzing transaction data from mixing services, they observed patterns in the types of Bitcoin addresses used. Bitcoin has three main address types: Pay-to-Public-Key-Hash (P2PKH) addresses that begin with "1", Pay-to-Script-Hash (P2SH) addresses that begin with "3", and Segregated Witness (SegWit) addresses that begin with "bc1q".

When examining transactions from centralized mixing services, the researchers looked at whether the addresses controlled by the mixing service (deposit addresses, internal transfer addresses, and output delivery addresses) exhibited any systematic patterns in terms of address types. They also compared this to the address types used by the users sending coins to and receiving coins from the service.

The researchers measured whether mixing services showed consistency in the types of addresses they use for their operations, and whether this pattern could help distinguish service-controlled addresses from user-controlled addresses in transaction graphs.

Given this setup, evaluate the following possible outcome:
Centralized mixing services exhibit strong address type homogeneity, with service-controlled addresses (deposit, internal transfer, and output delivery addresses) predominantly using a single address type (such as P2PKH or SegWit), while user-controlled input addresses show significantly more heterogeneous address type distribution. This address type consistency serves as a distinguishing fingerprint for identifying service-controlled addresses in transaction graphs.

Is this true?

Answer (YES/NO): YES